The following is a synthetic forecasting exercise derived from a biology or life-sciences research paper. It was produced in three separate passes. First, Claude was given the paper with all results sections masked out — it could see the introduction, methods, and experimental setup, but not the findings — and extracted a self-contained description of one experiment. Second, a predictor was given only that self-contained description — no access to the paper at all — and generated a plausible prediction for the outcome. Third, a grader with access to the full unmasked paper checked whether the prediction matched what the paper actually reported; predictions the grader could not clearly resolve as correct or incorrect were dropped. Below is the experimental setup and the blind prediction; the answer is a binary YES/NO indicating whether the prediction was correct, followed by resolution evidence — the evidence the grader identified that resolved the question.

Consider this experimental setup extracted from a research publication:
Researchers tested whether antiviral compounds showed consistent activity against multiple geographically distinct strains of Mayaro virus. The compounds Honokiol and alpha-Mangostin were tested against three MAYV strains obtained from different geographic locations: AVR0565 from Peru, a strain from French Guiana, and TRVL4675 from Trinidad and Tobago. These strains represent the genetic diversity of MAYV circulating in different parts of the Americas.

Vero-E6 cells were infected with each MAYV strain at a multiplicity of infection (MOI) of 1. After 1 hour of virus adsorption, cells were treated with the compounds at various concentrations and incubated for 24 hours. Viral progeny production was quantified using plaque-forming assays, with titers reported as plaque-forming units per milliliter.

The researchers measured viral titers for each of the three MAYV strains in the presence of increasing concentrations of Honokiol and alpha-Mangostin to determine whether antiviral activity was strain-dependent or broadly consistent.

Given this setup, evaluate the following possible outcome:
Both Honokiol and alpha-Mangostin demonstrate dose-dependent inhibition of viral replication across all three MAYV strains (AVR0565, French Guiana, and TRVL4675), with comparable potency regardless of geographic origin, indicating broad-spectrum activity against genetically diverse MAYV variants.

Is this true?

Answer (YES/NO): YES